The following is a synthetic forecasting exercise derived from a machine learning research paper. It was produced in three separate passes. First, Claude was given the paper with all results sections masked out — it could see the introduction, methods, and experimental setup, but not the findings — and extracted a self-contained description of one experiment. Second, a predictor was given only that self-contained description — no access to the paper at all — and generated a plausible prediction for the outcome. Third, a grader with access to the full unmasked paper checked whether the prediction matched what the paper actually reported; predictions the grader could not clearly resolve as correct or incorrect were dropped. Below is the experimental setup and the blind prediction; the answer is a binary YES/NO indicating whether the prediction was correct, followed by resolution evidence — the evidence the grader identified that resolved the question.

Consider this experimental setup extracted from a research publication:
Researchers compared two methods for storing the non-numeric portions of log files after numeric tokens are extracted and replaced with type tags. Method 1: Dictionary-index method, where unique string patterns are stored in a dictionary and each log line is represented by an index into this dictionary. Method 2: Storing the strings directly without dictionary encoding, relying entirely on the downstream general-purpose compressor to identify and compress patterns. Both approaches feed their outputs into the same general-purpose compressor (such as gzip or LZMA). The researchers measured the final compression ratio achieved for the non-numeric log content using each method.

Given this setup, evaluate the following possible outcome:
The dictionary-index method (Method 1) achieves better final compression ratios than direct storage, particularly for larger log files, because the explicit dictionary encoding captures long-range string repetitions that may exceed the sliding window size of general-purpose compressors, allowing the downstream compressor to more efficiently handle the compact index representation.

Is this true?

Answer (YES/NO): YES